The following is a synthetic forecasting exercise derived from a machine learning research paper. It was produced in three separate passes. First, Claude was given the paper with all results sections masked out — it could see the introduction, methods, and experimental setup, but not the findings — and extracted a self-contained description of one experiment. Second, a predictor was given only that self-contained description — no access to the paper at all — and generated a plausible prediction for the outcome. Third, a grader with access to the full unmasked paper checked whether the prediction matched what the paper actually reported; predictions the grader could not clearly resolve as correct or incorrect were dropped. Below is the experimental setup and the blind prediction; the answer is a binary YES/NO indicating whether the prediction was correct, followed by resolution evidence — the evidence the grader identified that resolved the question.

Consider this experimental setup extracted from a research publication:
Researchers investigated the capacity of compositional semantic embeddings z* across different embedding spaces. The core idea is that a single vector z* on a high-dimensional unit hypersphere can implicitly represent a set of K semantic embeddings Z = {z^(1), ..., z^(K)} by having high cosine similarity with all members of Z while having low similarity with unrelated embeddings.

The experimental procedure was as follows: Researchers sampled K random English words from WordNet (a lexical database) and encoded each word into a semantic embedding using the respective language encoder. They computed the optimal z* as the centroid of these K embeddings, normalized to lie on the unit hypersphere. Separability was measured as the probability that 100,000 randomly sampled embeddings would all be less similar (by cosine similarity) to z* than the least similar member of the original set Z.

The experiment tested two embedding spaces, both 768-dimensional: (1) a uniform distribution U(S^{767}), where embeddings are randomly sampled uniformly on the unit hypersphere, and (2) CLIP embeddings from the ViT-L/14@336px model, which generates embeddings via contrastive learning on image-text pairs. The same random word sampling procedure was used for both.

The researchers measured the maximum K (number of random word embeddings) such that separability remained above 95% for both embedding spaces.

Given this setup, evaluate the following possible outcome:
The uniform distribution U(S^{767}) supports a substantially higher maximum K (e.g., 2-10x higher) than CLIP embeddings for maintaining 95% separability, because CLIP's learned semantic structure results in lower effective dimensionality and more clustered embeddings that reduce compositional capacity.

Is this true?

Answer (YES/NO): YES